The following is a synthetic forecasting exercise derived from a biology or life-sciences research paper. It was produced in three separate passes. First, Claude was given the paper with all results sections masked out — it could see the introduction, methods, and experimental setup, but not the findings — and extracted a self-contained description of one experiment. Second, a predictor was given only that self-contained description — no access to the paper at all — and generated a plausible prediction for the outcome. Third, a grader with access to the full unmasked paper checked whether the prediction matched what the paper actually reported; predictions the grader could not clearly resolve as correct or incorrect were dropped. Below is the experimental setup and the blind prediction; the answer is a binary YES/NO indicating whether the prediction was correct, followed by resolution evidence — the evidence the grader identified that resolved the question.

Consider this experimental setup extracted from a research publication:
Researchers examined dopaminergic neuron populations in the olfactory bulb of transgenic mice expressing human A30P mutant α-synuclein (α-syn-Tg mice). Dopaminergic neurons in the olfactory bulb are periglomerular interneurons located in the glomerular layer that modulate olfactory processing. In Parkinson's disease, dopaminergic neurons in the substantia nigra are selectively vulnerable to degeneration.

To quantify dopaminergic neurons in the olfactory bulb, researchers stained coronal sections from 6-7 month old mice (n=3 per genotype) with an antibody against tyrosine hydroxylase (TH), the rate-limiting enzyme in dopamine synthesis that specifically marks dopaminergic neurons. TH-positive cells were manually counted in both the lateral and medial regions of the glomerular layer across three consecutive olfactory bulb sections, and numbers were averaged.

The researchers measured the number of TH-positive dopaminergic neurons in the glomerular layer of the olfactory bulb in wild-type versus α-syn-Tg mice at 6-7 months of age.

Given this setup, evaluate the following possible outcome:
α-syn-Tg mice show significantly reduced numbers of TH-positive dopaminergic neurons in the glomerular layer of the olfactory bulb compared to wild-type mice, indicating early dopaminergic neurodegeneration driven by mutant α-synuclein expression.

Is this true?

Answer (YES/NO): NO